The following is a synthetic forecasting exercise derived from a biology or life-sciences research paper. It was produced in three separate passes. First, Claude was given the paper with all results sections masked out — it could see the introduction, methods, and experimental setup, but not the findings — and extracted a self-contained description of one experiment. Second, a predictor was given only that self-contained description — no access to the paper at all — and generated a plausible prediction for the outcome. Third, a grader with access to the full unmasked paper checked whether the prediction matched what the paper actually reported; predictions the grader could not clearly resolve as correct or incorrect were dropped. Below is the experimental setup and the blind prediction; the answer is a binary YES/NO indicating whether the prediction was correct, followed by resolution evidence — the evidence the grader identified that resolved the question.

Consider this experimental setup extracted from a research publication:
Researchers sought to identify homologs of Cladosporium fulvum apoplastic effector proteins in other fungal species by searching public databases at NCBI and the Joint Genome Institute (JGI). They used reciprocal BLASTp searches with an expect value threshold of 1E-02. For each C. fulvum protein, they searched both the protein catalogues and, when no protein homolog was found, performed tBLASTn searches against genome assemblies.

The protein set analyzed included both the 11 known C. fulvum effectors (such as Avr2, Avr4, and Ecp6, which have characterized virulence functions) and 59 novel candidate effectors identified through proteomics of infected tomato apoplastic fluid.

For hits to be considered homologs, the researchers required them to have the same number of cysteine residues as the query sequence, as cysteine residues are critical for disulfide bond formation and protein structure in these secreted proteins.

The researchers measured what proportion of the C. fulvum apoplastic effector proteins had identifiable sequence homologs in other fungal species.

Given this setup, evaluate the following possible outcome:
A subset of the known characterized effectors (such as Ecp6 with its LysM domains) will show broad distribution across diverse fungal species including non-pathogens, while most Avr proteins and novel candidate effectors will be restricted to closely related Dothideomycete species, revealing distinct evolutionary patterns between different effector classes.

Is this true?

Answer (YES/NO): NO